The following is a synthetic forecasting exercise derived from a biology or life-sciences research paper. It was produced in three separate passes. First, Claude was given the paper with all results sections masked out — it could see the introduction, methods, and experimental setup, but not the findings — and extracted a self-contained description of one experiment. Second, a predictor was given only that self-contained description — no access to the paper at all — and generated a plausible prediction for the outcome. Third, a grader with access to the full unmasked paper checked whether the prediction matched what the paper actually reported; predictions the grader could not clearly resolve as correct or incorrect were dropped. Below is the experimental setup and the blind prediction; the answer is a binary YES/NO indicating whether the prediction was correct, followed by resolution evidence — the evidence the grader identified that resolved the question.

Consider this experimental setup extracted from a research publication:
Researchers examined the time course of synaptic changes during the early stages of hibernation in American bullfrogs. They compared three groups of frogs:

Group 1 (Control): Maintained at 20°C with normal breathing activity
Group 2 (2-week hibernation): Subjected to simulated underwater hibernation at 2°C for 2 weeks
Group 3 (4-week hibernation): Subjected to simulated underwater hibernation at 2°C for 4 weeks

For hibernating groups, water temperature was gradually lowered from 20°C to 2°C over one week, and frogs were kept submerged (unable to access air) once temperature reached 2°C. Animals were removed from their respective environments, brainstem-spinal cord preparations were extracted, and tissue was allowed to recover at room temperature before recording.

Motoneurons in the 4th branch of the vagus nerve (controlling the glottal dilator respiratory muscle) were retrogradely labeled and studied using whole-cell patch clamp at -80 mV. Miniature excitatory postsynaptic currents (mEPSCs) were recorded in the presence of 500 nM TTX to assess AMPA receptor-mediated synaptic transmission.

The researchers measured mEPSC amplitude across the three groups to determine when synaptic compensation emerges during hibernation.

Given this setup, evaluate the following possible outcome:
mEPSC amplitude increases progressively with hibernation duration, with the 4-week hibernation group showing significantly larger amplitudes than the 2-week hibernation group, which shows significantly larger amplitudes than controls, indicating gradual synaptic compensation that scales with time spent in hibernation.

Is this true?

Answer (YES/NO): NO